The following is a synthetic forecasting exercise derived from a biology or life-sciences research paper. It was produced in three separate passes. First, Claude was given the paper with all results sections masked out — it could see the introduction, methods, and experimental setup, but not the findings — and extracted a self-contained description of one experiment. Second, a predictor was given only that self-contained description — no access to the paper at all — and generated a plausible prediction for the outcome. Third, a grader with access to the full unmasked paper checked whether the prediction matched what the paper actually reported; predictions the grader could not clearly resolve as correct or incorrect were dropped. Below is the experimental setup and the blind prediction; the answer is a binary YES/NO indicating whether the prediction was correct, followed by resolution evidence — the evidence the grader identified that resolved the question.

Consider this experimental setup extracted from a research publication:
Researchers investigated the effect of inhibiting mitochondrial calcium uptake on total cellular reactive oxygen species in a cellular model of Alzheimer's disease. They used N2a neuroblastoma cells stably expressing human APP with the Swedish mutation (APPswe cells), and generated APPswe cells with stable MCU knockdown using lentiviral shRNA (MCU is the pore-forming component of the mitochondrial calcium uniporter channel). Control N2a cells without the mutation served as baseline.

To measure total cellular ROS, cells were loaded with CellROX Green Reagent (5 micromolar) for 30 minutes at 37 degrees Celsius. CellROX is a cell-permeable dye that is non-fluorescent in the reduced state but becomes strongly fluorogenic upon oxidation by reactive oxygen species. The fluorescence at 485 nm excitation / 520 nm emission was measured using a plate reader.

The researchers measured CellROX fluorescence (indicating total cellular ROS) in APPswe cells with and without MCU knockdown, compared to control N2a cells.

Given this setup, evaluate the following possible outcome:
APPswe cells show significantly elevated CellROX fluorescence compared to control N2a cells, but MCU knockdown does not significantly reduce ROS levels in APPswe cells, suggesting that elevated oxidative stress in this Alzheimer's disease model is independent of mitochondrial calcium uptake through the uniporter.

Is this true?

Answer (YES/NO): NO